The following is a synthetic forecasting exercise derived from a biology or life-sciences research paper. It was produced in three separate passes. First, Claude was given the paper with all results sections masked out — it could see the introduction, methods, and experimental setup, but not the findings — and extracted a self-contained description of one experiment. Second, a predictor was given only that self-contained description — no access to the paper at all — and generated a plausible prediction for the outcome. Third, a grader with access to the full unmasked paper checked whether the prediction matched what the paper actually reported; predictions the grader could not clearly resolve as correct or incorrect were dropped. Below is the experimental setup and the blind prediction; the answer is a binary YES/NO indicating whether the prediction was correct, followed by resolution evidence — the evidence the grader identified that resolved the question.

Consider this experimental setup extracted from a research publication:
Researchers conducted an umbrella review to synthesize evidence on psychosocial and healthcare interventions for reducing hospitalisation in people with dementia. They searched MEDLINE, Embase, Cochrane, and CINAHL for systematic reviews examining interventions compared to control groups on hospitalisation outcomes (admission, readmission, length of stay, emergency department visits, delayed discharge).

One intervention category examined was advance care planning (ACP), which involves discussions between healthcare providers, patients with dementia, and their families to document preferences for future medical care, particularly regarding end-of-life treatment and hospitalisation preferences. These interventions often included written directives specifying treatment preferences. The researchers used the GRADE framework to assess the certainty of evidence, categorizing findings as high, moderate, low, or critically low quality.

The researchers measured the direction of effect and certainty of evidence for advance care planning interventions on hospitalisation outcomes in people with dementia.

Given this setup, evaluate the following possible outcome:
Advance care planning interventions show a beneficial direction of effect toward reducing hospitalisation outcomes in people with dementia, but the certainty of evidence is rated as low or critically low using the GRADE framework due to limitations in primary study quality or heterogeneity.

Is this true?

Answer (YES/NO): YES